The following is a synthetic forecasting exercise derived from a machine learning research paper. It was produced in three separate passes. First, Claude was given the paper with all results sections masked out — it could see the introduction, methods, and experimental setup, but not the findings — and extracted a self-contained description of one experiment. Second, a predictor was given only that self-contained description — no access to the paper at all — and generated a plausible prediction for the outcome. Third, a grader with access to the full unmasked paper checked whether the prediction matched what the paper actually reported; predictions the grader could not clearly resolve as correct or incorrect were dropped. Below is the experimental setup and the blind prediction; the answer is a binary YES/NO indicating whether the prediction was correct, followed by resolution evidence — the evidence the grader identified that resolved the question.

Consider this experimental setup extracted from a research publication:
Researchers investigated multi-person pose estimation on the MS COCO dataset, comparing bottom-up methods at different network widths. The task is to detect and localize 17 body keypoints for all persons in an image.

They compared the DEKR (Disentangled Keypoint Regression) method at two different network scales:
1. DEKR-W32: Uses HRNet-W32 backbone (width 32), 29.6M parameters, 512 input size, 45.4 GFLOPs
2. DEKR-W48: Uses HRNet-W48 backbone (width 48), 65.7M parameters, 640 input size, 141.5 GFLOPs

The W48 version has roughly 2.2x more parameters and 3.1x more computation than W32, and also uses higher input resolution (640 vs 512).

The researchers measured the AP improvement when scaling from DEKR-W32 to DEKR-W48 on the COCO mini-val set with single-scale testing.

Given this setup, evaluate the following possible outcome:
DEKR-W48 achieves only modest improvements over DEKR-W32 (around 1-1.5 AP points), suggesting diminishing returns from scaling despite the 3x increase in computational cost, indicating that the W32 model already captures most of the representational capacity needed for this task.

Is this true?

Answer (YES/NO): NO